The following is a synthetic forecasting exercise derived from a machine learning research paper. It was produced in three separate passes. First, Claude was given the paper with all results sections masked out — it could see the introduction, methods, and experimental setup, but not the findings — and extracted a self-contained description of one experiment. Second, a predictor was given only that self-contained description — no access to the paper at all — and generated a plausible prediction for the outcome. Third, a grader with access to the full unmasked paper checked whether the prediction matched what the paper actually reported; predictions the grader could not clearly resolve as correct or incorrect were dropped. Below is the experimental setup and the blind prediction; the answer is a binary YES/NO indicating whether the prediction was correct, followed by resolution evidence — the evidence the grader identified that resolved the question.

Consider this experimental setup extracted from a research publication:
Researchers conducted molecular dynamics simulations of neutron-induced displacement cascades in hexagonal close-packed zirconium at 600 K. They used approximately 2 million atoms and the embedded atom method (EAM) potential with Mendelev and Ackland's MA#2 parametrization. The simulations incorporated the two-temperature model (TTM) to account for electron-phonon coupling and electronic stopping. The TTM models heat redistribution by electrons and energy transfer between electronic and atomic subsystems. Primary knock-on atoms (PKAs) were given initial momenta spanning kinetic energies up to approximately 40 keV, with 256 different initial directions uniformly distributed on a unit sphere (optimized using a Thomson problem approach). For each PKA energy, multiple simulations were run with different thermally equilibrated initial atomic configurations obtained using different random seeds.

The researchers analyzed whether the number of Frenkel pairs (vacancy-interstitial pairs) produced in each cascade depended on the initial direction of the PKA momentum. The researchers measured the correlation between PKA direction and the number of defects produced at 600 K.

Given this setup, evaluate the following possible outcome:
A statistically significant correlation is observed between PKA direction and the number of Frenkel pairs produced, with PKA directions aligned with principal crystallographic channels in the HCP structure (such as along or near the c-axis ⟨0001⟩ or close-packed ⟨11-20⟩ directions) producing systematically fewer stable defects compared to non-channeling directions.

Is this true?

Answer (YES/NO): NO